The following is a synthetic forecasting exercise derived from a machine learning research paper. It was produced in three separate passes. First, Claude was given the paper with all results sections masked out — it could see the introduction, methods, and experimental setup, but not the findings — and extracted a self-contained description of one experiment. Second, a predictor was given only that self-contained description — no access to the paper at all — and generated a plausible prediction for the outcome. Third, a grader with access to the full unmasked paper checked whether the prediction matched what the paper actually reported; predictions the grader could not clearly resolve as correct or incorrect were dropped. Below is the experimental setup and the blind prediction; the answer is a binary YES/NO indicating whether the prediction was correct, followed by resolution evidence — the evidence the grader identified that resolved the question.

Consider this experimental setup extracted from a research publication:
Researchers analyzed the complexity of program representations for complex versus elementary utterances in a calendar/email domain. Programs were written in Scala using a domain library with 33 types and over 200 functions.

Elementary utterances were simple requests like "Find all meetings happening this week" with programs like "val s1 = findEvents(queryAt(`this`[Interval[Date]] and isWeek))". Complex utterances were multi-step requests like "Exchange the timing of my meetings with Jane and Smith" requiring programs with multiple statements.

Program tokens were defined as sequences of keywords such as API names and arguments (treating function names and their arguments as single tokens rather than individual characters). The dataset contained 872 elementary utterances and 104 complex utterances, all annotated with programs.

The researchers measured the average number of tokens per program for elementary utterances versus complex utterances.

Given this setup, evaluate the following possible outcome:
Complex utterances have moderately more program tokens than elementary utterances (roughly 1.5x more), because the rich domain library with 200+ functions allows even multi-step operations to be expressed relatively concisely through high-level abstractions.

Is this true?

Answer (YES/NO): NO